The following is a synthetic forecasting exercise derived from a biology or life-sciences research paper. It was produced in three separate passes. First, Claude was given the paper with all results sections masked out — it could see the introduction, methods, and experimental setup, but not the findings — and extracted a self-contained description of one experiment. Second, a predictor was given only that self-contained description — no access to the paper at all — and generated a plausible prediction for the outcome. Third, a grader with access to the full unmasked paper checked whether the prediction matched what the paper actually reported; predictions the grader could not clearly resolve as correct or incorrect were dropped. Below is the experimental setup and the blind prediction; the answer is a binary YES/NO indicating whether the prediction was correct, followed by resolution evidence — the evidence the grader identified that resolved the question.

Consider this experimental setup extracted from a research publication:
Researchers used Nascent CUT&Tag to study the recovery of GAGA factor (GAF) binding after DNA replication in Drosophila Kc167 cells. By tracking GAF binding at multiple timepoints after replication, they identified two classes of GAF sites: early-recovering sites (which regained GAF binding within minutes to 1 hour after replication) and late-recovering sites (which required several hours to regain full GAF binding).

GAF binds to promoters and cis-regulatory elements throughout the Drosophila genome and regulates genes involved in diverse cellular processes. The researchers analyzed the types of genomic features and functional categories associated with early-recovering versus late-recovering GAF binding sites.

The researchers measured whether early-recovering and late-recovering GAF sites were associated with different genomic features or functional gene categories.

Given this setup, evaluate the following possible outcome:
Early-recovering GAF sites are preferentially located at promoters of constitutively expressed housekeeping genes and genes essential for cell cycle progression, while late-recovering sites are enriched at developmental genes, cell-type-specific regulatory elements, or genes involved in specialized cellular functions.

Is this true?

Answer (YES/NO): YES